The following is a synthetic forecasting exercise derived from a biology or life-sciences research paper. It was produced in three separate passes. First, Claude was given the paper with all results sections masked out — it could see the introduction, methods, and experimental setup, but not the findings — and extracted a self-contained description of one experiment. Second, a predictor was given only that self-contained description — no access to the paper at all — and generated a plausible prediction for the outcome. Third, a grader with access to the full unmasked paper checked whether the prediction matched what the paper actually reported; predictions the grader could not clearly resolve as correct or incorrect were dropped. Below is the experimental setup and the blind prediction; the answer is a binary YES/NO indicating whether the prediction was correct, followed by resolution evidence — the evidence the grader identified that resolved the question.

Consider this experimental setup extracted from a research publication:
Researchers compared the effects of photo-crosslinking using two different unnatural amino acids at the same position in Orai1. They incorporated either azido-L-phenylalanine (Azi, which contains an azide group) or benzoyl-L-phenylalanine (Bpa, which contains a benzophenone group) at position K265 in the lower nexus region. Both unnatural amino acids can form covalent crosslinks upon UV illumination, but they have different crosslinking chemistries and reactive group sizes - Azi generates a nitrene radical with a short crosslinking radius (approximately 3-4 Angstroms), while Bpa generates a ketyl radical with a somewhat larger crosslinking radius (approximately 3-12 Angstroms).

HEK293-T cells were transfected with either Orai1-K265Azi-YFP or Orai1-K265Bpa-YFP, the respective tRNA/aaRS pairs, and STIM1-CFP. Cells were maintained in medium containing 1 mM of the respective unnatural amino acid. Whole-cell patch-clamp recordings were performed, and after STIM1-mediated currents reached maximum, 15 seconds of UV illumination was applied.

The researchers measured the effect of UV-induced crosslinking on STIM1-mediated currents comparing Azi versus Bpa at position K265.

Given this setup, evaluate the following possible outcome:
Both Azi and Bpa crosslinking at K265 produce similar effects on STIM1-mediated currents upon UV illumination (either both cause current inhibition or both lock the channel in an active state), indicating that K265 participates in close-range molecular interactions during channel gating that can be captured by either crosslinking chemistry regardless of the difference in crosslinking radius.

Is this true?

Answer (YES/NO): NO